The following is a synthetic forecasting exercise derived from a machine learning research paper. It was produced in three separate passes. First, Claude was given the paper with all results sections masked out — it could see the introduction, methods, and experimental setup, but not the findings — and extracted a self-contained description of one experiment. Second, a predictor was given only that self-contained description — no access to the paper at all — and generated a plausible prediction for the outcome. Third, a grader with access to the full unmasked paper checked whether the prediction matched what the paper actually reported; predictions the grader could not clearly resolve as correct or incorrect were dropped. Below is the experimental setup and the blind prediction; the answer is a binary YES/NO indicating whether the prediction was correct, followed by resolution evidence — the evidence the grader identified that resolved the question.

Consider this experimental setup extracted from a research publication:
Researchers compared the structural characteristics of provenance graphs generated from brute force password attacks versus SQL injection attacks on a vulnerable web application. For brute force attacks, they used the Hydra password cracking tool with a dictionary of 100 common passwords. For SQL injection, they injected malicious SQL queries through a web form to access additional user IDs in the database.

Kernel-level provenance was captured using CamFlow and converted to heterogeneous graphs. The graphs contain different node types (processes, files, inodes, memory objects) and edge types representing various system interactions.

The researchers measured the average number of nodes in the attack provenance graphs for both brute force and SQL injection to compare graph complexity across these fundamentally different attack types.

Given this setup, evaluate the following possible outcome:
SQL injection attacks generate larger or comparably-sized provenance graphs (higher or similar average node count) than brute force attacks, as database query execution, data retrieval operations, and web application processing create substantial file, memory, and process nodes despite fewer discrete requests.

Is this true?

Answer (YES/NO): YES